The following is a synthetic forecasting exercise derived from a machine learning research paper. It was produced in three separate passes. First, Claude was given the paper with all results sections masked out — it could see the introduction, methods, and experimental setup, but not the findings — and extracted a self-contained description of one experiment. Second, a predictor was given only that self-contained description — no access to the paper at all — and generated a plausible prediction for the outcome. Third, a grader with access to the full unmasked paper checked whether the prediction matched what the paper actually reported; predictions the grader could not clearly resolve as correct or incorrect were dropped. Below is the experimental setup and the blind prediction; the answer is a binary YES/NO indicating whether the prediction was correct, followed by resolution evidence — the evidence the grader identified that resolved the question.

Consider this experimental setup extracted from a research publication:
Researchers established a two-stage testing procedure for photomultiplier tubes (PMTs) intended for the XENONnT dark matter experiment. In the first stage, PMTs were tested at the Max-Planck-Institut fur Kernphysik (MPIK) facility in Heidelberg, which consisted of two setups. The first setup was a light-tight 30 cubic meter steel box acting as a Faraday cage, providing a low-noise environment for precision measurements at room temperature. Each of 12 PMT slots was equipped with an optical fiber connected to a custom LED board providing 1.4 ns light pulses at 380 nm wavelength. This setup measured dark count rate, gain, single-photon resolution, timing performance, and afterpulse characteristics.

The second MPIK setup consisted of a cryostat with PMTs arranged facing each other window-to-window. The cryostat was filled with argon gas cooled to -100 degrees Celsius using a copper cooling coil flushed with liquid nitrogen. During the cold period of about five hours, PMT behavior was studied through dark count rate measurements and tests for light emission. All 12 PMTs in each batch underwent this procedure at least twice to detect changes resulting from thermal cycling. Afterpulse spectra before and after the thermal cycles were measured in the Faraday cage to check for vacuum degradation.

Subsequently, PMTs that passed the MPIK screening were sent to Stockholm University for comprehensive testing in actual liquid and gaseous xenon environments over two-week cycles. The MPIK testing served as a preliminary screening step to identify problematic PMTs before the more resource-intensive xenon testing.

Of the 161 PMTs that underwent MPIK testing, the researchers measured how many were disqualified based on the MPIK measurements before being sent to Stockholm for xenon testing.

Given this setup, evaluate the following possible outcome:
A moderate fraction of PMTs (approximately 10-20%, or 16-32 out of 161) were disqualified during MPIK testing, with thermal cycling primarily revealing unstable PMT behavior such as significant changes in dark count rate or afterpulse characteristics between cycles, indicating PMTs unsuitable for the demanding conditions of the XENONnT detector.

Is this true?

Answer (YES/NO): NO